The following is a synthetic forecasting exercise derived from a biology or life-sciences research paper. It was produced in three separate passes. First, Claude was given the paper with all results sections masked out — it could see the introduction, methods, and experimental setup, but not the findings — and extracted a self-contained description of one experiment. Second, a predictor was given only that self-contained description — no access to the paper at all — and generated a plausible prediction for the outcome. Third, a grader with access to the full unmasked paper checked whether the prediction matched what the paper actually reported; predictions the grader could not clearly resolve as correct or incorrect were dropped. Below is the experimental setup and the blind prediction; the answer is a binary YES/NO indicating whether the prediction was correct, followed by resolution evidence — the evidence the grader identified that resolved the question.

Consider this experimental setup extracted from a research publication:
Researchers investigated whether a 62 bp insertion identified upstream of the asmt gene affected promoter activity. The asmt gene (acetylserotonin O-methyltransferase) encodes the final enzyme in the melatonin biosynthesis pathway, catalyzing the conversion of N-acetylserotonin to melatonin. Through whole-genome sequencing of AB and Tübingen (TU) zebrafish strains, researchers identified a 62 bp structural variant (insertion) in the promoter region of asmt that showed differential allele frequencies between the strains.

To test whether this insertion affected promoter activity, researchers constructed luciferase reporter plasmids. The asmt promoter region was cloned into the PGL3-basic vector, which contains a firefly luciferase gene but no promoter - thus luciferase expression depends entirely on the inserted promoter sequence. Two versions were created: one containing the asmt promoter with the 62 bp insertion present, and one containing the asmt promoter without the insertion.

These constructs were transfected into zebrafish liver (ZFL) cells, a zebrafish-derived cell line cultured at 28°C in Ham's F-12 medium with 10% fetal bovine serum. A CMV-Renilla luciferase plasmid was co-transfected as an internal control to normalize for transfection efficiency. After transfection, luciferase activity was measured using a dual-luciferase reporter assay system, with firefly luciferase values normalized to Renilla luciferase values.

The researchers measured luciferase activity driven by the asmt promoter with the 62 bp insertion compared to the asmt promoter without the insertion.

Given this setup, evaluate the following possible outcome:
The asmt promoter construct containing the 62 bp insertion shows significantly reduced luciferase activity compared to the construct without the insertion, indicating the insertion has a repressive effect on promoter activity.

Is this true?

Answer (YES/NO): NO